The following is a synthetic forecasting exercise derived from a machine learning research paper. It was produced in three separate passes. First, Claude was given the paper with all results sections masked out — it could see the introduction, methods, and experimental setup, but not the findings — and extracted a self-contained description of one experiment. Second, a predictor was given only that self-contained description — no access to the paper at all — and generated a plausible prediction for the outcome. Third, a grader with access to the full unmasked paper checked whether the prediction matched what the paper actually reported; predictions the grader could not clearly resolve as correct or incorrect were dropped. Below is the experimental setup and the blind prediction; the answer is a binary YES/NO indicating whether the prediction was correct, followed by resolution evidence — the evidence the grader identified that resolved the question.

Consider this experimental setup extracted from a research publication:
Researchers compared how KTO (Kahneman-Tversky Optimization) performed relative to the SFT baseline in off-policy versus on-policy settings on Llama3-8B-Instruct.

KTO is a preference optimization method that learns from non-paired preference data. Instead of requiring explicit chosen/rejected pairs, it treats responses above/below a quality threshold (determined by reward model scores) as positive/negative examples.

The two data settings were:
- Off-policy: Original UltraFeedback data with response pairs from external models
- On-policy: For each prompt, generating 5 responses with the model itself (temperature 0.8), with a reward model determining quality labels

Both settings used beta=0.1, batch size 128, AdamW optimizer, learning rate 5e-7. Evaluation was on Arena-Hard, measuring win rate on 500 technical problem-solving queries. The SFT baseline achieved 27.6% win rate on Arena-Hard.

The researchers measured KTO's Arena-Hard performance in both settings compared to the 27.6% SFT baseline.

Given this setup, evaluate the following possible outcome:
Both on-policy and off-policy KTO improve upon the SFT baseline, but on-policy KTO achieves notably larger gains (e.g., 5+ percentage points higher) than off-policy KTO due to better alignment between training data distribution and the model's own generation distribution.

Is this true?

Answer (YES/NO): NO